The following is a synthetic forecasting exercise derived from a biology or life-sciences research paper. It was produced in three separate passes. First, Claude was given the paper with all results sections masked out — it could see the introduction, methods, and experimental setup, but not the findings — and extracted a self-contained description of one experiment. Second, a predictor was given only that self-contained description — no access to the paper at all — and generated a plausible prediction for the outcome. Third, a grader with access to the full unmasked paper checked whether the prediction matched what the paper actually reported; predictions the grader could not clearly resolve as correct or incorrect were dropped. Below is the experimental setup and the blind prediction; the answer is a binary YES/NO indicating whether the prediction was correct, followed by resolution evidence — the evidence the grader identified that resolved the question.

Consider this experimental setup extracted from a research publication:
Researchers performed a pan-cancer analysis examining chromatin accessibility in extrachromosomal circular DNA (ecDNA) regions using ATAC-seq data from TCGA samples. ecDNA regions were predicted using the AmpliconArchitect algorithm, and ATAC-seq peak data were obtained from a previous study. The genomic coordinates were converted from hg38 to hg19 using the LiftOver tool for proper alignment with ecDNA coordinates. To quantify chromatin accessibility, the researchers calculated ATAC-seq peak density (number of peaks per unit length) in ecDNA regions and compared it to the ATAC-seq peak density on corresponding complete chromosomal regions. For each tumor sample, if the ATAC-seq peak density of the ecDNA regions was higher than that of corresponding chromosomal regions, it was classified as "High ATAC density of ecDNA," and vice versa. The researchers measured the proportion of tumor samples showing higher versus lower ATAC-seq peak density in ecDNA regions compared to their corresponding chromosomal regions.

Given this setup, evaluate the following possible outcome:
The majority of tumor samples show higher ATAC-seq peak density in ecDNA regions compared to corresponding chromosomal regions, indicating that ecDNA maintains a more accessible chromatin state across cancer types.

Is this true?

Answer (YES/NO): YES